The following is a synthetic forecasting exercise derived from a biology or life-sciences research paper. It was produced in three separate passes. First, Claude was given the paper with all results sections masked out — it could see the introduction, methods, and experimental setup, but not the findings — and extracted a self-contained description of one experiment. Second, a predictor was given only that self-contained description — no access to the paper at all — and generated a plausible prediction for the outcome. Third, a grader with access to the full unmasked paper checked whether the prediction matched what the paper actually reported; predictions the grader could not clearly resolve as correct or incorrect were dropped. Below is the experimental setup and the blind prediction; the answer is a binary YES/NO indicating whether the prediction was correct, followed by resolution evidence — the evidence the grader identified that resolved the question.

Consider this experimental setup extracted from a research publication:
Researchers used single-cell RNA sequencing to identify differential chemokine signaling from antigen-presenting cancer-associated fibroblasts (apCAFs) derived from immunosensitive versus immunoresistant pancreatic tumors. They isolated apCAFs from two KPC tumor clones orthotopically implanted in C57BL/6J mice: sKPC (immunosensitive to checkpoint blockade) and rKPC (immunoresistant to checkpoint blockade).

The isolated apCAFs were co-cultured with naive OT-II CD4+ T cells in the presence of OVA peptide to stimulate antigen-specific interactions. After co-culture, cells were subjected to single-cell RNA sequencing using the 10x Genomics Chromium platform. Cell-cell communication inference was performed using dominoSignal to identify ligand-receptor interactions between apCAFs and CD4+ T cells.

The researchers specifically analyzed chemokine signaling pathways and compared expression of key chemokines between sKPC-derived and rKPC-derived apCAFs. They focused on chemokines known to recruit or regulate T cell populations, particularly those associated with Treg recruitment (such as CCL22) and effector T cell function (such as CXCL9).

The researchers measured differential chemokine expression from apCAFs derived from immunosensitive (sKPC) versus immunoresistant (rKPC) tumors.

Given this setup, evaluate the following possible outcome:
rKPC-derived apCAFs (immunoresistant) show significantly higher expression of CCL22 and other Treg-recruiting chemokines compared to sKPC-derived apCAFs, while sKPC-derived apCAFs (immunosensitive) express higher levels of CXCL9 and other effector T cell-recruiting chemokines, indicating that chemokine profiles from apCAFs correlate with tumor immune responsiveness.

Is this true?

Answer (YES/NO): YES